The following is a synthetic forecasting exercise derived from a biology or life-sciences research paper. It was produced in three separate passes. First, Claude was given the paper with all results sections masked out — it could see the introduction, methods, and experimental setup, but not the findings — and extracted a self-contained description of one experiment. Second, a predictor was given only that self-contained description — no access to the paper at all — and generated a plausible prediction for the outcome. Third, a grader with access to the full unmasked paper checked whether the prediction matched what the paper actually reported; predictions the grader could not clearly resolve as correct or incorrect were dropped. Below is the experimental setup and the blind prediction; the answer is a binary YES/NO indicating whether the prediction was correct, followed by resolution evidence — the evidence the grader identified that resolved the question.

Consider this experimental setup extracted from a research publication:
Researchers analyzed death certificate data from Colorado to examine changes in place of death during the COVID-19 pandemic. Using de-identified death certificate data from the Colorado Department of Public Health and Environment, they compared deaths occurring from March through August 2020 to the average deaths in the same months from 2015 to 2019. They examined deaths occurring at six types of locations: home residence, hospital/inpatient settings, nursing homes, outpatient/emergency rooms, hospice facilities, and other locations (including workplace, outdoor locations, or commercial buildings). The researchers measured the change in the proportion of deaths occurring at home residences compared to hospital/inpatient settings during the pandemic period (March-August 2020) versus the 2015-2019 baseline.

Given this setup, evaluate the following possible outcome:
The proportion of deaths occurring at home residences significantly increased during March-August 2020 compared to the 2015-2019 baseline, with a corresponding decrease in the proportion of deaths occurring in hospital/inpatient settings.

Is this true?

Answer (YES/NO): YES